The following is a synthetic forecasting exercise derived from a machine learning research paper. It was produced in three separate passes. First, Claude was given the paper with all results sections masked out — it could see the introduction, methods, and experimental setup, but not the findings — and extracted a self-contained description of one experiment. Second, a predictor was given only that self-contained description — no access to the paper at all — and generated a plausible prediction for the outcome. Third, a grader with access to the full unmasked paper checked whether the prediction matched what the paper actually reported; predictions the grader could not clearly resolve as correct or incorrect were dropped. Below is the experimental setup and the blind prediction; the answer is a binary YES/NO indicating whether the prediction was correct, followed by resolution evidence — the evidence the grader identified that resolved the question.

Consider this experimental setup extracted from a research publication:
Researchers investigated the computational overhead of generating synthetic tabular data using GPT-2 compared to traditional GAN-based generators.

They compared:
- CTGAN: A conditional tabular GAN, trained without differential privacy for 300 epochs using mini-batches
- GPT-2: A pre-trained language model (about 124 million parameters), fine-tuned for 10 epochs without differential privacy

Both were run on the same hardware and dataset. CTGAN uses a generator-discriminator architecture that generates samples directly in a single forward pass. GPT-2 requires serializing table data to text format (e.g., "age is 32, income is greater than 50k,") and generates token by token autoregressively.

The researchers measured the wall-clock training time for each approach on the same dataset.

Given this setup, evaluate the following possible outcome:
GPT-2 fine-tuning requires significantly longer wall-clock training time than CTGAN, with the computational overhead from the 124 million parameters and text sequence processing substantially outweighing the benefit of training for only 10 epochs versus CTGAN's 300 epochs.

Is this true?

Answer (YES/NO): YES